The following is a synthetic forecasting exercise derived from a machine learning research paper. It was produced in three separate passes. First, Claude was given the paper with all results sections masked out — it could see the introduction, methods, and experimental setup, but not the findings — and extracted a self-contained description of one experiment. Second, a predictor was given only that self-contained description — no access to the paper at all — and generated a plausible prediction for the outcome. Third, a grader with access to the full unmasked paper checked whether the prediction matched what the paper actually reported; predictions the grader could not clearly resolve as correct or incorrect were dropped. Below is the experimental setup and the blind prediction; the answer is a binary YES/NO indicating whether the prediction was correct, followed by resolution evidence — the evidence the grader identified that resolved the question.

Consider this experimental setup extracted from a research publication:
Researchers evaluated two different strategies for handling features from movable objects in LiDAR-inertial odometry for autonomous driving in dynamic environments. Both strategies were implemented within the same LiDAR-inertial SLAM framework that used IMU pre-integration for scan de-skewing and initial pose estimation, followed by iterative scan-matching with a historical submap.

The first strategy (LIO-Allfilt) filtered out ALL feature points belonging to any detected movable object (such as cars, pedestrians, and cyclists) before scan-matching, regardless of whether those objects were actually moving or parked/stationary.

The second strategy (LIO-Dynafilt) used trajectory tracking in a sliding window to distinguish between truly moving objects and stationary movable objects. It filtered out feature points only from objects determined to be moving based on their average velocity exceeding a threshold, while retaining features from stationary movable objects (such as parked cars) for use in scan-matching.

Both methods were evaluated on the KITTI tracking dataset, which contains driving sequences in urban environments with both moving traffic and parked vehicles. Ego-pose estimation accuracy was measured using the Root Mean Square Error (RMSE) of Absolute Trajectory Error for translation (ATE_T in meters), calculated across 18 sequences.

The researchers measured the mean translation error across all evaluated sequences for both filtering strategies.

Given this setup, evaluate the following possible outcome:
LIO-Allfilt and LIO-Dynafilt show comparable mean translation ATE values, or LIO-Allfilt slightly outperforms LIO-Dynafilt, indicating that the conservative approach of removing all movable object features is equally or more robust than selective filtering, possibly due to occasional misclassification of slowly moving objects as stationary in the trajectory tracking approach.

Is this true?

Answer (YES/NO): NO